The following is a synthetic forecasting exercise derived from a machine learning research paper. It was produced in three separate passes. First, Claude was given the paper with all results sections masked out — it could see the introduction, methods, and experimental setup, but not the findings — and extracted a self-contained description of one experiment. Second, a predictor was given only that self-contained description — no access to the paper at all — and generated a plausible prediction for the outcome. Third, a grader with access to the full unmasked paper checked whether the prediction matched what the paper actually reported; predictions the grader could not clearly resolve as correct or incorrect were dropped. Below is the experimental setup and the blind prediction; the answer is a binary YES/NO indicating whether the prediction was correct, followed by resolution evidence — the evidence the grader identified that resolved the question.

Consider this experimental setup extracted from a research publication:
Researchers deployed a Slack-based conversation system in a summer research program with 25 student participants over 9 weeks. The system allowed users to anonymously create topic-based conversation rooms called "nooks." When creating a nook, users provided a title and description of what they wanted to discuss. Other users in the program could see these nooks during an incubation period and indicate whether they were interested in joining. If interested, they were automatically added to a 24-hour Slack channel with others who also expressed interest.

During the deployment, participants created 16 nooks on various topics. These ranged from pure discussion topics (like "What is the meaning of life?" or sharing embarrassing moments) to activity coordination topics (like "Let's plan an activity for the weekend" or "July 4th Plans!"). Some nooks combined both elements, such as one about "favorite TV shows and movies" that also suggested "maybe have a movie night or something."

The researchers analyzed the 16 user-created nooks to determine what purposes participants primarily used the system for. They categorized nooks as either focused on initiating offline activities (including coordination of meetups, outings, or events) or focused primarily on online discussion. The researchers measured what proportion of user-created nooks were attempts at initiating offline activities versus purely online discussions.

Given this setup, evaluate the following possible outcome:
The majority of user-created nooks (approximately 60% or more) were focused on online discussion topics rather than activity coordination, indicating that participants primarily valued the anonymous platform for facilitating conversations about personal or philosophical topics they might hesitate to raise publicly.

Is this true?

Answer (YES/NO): NO